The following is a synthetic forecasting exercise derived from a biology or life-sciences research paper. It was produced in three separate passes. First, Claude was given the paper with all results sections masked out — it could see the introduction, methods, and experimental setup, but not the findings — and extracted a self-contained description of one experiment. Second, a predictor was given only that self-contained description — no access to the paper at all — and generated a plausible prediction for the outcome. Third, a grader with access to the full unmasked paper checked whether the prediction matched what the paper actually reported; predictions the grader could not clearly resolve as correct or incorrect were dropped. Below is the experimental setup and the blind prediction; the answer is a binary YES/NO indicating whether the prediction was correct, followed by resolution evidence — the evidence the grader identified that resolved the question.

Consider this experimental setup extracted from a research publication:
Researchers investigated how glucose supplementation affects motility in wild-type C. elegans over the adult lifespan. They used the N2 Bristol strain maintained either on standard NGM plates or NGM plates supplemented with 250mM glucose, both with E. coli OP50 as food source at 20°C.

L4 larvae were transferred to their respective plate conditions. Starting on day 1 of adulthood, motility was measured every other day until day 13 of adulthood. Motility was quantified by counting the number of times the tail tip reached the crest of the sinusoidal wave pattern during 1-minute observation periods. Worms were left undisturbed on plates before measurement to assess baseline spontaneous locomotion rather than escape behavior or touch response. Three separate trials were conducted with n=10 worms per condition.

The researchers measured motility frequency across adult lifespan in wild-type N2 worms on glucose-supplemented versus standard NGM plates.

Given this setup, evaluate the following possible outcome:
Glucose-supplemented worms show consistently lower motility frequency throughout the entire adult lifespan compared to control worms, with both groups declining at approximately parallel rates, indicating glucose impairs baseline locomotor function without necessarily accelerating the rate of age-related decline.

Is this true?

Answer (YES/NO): NO